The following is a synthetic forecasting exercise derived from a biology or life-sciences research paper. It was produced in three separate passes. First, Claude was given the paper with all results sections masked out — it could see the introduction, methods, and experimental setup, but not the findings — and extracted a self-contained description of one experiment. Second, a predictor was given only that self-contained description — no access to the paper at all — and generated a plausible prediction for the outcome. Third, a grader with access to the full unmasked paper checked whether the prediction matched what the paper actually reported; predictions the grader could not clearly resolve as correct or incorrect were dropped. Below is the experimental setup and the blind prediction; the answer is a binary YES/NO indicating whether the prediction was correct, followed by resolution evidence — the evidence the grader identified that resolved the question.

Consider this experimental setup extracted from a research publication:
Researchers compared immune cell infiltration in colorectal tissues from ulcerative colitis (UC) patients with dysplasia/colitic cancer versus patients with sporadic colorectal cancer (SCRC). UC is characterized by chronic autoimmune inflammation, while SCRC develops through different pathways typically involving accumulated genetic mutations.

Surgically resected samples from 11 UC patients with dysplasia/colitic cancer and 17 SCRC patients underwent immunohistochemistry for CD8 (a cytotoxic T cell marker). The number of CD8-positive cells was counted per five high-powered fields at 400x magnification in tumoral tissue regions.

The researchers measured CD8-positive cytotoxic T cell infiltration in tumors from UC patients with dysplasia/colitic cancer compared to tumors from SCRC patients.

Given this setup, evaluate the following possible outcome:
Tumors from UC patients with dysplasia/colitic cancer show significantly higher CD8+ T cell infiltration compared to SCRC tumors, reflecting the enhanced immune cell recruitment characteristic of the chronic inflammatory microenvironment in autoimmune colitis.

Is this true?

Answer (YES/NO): YES